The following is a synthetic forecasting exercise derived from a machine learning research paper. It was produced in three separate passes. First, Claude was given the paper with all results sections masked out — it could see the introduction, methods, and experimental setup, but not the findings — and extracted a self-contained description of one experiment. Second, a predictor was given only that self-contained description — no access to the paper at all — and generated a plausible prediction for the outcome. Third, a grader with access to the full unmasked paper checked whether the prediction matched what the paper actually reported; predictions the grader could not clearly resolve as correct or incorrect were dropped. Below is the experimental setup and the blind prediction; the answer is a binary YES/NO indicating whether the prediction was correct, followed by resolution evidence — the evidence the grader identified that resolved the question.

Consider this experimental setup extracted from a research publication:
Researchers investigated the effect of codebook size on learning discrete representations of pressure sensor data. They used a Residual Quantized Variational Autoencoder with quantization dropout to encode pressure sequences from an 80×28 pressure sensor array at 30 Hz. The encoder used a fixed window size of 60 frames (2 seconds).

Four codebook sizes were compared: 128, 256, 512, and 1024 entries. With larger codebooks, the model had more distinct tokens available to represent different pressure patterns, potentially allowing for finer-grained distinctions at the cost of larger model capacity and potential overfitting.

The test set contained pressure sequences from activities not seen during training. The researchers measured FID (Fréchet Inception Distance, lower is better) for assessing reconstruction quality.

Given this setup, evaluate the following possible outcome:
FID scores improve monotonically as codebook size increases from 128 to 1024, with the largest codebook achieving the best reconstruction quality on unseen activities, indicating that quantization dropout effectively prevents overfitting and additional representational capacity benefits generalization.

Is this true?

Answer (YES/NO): YES